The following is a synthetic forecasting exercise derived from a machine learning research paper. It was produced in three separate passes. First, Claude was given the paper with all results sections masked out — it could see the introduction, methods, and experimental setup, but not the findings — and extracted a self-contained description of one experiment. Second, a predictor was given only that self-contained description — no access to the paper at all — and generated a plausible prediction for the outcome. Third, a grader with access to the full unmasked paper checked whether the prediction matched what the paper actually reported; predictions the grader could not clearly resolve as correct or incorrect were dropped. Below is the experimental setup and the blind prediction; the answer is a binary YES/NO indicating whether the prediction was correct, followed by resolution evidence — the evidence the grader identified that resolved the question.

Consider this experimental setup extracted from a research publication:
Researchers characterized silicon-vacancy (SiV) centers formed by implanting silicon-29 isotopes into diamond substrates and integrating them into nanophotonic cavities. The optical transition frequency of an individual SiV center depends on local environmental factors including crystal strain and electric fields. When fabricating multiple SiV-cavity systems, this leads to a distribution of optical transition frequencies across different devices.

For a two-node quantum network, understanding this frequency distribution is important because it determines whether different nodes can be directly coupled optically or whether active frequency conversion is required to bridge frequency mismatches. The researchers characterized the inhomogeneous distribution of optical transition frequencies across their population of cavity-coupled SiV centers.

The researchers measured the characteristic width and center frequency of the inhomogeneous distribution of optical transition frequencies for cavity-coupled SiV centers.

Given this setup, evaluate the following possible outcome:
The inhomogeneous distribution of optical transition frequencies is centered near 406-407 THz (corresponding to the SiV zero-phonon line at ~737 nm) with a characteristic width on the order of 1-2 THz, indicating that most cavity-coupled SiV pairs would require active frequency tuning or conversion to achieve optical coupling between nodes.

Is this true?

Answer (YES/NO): NO